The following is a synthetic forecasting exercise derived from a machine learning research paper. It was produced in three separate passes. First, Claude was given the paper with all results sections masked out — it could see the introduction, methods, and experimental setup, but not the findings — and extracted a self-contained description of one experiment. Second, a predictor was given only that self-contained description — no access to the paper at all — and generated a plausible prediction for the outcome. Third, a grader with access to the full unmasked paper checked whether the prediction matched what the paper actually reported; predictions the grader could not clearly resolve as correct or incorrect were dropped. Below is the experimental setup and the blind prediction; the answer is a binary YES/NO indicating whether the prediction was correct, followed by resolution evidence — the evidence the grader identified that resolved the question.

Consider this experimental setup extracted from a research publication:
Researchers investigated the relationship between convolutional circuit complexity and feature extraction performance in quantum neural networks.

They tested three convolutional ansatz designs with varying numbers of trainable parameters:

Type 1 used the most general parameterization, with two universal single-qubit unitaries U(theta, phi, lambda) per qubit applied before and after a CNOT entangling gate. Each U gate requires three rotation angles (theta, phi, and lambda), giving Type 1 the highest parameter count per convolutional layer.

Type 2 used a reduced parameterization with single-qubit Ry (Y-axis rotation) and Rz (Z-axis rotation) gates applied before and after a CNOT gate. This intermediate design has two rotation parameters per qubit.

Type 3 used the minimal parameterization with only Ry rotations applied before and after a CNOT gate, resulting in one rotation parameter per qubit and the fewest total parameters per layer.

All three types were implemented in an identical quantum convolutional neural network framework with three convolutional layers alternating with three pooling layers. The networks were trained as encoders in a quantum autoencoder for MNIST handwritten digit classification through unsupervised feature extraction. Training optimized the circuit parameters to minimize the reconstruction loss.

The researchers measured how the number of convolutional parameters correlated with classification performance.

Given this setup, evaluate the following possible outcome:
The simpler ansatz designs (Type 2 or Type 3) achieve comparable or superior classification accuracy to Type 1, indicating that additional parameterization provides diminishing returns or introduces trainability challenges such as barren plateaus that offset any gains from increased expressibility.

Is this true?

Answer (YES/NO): NO